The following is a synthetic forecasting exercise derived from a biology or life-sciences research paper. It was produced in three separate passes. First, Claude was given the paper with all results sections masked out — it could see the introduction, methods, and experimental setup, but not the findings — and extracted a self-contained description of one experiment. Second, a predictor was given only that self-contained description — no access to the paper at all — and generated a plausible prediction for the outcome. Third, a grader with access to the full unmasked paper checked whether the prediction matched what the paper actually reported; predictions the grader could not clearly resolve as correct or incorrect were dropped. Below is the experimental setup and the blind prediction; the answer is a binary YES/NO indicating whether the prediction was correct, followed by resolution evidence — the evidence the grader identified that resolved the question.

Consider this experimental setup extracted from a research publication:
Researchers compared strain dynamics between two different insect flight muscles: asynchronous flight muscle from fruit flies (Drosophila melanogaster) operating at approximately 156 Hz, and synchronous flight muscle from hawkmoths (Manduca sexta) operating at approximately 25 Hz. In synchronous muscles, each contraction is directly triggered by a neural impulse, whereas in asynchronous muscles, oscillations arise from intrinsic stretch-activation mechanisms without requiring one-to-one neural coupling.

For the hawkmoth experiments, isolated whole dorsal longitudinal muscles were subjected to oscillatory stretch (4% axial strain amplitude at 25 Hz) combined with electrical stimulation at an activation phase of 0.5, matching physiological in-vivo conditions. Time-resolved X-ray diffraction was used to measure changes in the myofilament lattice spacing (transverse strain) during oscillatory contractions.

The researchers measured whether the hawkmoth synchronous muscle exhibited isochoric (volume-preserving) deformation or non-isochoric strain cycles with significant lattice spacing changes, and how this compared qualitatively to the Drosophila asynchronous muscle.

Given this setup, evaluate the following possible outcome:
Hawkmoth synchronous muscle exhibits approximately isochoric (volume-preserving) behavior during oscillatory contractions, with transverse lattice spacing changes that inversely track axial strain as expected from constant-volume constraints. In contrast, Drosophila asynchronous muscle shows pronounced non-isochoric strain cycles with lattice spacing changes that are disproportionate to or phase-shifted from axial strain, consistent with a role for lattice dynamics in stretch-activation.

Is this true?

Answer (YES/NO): NO